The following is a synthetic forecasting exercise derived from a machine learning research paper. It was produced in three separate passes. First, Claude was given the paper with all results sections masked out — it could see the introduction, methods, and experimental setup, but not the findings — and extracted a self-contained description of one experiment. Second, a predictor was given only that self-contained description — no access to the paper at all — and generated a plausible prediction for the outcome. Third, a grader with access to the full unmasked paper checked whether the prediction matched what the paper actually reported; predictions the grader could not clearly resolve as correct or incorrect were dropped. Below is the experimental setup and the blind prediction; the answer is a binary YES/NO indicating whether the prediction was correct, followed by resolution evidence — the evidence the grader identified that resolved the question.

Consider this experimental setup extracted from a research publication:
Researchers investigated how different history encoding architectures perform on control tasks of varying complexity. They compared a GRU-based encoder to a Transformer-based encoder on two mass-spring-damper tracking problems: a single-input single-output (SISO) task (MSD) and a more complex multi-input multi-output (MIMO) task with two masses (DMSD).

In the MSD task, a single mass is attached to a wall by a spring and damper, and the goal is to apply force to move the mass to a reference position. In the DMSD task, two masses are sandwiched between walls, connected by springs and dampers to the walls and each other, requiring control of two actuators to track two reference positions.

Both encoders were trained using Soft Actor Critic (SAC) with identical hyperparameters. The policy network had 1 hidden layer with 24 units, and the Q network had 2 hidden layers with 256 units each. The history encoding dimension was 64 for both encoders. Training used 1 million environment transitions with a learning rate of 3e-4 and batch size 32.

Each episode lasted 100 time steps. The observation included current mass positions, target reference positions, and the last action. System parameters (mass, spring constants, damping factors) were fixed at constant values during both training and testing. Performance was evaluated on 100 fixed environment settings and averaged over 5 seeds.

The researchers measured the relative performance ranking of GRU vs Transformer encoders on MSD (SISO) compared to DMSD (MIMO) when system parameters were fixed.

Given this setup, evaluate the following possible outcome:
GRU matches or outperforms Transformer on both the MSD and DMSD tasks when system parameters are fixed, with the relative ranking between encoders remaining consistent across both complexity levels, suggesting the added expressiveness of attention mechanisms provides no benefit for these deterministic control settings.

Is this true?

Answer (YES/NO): NO